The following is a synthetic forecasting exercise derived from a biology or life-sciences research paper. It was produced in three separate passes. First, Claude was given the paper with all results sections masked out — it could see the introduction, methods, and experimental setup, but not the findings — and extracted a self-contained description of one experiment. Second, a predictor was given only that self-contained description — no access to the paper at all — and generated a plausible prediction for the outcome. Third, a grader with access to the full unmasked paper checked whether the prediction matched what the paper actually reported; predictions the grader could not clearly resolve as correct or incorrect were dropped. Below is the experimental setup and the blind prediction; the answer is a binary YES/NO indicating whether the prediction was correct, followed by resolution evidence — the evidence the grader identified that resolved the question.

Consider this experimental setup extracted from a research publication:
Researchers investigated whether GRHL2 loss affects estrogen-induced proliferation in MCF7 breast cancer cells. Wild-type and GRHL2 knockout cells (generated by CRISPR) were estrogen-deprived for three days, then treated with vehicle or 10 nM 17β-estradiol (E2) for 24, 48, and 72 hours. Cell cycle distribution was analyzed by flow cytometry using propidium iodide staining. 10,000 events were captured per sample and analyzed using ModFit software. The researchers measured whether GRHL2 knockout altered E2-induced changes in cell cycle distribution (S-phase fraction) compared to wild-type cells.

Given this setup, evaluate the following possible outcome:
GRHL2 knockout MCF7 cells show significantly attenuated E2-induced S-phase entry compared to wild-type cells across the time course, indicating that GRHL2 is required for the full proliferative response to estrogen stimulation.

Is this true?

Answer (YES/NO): NO